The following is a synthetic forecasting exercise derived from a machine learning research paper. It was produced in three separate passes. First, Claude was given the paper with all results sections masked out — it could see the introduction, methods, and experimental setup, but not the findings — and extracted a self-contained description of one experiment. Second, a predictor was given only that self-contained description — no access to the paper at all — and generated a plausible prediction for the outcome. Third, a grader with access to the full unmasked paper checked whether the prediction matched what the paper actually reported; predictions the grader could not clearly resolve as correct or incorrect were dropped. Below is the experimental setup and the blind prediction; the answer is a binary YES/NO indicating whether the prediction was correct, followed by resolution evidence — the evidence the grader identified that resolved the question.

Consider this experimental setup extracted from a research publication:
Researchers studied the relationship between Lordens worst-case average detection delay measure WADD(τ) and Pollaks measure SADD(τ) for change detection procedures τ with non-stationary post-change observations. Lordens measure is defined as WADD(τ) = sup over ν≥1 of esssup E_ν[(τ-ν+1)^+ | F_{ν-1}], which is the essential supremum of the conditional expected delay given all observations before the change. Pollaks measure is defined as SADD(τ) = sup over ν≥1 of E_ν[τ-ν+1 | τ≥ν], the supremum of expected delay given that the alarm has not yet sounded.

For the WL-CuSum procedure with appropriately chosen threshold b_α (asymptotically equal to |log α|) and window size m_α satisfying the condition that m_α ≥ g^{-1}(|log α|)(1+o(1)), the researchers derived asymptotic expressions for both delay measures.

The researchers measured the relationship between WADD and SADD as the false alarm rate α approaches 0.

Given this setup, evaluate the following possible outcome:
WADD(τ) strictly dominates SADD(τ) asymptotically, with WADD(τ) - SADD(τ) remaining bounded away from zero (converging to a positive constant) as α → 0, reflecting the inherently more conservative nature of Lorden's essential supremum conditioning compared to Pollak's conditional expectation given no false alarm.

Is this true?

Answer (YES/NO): NO